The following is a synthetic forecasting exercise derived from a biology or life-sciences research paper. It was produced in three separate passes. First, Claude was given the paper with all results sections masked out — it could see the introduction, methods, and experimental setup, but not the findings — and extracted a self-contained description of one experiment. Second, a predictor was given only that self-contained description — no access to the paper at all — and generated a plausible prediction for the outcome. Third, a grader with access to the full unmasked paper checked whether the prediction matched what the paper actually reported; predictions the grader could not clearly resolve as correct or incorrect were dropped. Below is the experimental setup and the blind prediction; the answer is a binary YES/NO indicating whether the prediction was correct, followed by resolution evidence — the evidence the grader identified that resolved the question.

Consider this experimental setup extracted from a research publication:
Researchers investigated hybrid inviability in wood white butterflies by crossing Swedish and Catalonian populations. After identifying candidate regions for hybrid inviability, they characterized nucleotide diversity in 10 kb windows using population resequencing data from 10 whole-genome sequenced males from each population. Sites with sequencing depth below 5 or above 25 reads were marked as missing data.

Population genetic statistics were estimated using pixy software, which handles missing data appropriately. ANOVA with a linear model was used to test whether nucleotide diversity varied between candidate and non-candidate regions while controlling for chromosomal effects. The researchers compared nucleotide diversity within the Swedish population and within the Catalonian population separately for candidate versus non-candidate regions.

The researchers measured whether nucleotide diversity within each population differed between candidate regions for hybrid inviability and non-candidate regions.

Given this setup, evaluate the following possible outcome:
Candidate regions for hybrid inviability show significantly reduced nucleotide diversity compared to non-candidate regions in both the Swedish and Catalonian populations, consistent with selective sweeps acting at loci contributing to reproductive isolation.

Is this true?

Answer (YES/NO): NO